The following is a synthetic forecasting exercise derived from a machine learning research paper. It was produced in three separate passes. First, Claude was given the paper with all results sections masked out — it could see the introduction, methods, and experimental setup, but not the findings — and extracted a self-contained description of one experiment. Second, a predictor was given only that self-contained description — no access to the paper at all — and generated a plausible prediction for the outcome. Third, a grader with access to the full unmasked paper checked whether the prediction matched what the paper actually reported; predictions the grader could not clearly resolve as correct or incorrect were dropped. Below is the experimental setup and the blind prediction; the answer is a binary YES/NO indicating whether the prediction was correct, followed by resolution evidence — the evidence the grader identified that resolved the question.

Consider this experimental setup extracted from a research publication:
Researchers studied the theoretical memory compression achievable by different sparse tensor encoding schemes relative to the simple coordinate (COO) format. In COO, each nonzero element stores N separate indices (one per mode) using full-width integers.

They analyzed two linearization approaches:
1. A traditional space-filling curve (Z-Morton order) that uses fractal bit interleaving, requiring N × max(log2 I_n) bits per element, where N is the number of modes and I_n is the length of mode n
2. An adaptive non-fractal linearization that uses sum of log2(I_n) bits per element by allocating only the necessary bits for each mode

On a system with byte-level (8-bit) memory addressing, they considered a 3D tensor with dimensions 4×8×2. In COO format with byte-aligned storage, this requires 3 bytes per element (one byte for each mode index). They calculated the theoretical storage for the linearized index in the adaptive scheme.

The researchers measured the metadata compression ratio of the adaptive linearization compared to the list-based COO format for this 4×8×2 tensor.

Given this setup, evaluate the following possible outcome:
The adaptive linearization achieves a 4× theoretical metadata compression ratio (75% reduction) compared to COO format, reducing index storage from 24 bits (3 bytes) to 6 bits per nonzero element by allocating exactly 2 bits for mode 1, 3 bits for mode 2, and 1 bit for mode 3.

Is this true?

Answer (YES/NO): NO